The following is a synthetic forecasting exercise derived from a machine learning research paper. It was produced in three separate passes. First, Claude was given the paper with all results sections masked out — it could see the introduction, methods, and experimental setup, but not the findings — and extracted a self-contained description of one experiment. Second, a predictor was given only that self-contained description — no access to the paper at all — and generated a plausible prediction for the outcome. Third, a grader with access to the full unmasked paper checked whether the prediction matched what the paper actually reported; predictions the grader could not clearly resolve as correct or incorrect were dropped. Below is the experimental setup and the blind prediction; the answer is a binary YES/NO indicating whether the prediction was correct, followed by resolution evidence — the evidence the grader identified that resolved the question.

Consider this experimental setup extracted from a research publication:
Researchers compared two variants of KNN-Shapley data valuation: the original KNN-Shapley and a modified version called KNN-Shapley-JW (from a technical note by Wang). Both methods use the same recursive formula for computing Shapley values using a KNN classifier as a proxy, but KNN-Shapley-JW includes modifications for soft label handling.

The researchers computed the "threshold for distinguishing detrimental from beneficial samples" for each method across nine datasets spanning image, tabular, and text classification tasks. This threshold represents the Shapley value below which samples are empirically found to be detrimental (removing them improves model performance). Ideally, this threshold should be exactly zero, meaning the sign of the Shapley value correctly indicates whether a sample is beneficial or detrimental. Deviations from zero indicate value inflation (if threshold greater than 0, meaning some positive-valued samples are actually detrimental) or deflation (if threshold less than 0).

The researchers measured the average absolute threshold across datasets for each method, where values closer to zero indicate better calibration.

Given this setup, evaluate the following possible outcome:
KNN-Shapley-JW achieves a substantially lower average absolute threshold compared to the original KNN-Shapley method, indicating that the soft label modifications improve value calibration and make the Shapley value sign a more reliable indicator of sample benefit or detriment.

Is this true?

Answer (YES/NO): NO